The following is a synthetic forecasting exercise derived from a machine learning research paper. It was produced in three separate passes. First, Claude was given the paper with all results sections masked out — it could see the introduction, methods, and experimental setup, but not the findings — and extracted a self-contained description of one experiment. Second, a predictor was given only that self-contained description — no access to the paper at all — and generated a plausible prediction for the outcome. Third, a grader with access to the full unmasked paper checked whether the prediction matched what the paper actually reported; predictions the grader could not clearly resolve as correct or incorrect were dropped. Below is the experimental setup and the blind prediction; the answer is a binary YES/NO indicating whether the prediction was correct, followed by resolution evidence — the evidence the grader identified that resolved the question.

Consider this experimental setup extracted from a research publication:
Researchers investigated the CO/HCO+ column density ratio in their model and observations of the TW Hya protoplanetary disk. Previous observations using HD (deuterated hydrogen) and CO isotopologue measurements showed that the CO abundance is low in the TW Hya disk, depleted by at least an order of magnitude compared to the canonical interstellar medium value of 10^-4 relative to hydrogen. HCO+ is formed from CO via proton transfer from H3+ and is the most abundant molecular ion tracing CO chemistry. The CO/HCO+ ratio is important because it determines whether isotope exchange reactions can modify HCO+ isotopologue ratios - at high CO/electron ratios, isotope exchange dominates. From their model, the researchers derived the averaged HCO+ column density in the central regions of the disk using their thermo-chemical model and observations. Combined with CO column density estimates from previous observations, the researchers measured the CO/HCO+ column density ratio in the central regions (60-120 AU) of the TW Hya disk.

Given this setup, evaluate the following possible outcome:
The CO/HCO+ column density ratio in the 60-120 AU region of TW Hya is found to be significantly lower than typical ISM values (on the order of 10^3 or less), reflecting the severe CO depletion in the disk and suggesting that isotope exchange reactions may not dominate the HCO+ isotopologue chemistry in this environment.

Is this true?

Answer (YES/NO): NO